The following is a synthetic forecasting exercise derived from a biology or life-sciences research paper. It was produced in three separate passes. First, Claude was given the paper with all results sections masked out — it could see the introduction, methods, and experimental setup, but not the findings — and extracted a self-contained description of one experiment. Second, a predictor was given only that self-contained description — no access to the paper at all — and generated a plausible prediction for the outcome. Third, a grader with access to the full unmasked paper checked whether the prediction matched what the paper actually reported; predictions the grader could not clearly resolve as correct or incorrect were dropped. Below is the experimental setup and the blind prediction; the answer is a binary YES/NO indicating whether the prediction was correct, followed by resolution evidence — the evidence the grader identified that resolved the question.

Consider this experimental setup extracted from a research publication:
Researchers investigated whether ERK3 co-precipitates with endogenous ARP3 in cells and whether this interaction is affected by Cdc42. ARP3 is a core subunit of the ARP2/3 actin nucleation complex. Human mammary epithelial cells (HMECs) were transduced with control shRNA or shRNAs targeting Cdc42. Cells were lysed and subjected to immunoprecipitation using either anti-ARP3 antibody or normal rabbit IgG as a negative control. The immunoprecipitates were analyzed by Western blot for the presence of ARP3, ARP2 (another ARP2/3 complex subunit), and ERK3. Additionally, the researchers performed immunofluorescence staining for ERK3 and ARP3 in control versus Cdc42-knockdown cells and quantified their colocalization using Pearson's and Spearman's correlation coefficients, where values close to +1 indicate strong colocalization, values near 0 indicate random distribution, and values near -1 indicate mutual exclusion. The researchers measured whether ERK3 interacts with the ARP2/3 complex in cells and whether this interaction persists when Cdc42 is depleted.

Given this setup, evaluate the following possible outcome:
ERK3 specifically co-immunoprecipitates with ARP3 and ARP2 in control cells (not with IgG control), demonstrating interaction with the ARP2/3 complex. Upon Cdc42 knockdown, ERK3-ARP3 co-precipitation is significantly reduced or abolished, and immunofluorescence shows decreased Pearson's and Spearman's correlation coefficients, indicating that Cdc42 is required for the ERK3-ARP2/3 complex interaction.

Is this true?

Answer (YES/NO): NO